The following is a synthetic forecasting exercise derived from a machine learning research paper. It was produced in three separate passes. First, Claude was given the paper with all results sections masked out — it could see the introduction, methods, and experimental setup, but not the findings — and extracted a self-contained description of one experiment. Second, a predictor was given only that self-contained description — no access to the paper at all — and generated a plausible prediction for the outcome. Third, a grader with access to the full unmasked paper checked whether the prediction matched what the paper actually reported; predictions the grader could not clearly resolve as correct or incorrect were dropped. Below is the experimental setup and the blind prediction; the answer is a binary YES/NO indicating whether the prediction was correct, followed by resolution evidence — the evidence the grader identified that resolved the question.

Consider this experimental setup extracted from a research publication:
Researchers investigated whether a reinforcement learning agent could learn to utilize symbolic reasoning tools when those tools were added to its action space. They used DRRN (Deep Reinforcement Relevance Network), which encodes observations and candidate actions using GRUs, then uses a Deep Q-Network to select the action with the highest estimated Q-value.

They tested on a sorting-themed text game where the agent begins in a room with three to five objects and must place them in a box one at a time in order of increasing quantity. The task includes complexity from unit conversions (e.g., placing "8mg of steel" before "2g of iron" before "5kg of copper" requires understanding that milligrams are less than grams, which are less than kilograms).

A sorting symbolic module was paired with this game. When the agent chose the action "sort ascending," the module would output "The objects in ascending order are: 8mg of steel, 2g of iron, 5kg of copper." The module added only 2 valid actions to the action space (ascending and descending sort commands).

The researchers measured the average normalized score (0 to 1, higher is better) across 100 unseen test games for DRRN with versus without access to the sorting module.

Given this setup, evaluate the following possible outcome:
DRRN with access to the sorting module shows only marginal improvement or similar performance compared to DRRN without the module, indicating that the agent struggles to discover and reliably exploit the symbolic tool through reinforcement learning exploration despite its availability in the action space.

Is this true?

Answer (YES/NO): YES